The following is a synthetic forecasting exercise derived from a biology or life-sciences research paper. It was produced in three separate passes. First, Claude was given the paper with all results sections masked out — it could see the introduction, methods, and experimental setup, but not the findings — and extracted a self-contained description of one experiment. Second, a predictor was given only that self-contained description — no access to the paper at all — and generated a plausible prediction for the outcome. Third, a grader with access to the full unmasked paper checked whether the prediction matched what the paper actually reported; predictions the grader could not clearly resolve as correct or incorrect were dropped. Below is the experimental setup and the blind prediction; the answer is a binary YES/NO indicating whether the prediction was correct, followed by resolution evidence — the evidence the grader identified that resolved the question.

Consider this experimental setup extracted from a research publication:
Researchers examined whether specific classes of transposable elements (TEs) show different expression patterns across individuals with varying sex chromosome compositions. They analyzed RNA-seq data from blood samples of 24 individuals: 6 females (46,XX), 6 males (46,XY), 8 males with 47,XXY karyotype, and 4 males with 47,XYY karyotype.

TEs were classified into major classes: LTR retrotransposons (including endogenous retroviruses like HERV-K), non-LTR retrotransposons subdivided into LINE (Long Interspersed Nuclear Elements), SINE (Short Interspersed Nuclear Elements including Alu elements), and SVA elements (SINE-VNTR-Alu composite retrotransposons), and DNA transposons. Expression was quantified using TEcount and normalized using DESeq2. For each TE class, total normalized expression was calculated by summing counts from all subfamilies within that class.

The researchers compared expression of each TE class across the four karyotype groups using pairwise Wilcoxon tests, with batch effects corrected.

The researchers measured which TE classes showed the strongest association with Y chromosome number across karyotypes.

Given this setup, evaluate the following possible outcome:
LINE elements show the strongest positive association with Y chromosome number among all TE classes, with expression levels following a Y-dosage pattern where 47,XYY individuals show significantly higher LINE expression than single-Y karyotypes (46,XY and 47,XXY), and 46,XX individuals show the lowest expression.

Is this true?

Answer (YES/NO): NO